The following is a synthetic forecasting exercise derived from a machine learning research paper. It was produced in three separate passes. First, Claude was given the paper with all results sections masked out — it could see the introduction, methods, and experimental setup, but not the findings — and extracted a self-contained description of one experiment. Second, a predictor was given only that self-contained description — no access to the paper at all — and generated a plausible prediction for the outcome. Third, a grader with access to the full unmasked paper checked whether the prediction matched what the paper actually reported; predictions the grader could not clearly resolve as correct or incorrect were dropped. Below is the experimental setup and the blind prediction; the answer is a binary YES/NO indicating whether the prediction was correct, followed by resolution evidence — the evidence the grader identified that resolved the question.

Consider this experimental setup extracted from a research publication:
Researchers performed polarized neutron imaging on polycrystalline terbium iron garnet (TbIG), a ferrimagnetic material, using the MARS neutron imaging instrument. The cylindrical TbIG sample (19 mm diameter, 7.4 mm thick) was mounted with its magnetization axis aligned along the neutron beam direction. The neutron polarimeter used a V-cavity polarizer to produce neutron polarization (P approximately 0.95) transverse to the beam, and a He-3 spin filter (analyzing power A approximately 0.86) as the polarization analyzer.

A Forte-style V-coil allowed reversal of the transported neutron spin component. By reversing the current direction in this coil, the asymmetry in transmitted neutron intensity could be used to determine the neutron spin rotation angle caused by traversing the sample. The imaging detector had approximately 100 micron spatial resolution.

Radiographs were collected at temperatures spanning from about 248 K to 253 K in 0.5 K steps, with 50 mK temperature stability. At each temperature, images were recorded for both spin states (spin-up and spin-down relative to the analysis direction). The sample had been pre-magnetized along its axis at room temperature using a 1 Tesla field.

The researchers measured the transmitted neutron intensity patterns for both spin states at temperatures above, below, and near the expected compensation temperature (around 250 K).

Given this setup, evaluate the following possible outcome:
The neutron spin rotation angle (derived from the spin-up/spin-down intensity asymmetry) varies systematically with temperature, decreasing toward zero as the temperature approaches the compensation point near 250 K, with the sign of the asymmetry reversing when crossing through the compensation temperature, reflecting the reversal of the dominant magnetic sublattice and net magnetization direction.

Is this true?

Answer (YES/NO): YES